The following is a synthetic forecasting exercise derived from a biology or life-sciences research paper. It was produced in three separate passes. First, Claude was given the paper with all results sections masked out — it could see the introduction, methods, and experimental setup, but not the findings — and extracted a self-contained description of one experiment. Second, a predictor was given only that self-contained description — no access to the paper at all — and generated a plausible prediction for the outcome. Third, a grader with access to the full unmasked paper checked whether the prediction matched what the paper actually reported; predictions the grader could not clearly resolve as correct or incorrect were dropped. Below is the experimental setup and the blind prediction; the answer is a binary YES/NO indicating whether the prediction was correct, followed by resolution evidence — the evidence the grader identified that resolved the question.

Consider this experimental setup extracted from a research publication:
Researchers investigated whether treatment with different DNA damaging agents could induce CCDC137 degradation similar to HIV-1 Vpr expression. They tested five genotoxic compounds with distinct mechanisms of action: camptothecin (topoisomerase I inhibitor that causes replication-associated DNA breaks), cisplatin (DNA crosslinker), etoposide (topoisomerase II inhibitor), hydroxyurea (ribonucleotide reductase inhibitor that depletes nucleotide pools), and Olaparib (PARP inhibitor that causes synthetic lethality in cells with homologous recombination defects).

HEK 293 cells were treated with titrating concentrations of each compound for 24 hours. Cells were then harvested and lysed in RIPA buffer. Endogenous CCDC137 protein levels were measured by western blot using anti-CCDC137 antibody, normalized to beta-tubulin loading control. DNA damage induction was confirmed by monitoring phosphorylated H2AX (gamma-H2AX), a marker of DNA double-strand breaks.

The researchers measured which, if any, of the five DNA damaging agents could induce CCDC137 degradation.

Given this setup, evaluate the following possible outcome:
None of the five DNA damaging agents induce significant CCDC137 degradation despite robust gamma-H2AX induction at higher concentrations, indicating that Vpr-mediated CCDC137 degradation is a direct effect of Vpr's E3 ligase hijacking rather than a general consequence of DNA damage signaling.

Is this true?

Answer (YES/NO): NO